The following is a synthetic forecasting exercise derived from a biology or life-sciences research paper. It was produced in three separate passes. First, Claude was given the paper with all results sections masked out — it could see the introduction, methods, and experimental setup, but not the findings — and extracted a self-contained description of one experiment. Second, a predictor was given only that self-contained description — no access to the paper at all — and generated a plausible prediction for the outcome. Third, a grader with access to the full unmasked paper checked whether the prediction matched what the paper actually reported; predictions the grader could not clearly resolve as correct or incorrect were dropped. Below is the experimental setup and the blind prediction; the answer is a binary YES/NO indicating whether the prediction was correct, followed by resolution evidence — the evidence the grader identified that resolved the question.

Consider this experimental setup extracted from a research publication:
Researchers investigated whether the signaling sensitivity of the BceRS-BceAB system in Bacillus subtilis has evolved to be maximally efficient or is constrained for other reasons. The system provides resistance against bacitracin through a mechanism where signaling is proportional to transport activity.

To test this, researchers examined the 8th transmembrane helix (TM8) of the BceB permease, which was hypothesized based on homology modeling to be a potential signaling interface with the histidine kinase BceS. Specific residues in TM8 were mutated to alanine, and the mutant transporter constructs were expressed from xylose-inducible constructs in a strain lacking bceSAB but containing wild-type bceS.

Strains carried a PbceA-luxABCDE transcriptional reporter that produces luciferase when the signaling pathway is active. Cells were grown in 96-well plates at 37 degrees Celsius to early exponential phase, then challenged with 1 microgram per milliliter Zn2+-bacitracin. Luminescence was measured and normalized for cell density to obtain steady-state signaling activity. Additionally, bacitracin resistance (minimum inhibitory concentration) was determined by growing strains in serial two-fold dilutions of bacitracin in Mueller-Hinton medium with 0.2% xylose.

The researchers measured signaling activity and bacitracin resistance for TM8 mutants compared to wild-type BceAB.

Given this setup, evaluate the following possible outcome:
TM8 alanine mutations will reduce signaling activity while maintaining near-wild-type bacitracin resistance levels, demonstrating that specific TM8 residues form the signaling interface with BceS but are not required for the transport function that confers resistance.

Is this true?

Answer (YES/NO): NO